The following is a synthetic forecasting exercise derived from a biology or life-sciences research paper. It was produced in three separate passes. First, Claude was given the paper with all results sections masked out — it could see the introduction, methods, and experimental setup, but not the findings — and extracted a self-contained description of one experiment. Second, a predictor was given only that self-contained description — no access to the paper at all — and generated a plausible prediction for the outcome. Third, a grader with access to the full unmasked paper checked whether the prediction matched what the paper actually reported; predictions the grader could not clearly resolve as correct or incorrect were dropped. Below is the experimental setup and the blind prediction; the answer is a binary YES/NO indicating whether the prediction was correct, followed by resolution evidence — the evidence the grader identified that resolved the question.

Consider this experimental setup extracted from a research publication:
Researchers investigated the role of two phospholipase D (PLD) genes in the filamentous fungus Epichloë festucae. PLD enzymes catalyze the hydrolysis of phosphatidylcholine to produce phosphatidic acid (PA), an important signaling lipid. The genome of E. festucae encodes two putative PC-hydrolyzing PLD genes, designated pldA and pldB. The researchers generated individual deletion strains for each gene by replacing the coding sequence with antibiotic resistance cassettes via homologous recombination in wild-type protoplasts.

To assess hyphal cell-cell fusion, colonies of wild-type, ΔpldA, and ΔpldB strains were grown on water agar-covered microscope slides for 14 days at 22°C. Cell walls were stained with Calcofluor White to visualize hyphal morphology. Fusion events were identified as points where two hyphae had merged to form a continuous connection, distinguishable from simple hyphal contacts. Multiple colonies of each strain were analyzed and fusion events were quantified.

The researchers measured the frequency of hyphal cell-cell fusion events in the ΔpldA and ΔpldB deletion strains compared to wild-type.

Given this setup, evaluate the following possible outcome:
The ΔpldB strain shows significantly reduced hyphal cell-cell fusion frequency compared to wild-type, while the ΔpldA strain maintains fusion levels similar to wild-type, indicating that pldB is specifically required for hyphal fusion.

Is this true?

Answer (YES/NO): YES